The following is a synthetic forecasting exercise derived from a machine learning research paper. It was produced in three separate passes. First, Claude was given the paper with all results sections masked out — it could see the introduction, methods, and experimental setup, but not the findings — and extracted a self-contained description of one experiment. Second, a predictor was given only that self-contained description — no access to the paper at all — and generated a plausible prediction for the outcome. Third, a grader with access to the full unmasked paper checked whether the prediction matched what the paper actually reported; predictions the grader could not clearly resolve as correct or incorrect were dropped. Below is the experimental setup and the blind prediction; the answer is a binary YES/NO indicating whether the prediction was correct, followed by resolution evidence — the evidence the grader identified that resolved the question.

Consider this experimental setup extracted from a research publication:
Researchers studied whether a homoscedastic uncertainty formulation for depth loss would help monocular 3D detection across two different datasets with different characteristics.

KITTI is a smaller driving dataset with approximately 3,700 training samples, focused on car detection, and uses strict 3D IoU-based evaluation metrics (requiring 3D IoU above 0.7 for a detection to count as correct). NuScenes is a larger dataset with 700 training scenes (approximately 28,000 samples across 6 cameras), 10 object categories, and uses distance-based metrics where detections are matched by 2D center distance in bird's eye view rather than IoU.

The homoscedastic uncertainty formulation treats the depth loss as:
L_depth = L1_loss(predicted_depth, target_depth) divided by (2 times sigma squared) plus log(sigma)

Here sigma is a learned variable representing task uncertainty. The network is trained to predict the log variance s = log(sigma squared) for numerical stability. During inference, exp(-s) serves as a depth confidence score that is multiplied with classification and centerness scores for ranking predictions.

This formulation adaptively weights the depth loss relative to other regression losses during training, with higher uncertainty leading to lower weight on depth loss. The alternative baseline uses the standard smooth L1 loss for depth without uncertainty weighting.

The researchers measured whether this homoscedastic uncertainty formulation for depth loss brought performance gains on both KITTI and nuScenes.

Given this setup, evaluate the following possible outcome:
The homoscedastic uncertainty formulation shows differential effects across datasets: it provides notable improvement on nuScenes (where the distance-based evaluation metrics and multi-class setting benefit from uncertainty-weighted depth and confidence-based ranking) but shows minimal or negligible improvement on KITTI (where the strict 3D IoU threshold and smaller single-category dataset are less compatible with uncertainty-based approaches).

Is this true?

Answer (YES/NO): NO